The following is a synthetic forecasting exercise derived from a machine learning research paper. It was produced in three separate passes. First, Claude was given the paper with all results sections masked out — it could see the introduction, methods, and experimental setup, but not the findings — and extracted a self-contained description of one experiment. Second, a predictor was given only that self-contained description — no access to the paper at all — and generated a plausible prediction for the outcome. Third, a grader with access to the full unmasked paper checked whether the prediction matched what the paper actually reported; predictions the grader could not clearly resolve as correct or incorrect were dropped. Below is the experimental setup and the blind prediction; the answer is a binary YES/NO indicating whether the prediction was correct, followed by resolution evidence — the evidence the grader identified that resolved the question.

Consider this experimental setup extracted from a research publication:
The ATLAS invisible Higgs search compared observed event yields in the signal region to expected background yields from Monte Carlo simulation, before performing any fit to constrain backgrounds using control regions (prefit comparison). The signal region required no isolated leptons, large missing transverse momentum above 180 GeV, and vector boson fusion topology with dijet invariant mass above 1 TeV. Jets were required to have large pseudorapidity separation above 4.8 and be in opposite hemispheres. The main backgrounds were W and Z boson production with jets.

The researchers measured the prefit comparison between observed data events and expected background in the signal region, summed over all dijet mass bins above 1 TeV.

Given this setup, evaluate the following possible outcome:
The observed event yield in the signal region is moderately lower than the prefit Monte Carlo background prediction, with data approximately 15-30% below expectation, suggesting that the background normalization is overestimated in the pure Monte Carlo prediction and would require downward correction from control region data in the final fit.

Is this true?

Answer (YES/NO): NO